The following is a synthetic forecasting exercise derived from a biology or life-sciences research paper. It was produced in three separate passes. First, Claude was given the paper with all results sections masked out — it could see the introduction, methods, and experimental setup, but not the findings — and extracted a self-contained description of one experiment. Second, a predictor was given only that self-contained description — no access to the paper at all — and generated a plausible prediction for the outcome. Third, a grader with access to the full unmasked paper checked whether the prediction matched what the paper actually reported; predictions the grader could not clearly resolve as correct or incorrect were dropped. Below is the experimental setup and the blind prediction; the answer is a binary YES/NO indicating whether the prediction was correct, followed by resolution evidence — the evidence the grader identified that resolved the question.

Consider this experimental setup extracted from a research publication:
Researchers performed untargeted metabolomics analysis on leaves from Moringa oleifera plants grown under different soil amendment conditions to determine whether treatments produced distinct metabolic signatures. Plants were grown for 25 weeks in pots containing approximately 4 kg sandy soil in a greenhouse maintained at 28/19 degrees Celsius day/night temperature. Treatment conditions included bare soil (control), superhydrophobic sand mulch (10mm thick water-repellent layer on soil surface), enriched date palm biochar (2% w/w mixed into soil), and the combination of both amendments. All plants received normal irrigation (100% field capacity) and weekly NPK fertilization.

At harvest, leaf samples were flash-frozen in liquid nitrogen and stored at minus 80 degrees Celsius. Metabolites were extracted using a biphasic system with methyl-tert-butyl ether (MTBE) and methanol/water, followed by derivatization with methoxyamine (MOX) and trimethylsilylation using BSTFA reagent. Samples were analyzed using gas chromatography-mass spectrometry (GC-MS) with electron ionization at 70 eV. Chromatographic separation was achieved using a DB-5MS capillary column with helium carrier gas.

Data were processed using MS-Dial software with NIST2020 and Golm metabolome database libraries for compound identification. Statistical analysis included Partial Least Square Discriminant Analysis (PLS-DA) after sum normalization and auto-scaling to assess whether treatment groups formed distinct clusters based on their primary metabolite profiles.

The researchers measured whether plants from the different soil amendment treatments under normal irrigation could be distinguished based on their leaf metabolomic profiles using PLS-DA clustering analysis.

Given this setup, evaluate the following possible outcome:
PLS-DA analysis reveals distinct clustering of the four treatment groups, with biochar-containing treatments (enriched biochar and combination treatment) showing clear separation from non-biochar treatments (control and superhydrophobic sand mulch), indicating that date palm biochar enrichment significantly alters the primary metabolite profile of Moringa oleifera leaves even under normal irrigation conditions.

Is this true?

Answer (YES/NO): NO